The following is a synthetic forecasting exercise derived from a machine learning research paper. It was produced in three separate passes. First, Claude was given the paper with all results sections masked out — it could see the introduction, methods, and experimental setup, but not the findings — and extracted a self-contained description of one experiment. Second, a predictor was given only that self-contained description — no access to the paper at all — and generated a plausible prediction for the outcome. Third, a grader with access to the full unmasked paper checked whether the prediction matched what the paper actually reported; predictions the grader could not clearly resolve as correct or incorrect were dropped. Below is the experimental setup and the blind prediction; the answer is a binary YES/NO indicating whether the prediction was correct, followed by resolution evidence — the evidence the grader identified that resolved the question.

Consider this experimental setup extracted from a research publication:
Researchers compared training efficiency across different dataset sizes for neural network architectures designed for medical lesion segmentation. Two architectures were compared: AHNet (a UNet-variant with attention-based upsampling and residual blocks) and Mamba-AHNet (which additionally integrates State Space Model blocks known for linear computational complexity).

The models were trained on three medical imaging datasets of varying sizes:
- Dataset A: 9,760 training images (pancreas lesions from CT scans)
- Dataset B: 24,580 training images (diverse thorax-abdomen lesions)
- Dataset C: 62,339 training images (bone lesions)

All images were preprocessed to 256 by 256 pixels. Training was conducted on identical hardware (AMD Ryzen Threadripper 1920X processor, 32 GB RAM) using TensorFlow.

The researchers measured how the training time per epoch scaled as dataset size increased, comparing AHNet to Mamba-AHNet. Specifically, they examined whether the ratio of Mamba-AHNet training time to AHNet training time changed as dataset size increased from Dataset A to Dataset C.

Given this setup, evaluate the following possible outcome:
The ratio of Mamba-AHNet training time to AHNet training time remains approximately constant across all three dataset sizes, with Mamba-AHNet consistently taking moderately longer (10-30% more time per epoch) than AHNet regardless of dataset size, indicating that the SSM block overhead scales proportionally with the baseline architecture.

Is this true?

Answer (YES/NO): NO